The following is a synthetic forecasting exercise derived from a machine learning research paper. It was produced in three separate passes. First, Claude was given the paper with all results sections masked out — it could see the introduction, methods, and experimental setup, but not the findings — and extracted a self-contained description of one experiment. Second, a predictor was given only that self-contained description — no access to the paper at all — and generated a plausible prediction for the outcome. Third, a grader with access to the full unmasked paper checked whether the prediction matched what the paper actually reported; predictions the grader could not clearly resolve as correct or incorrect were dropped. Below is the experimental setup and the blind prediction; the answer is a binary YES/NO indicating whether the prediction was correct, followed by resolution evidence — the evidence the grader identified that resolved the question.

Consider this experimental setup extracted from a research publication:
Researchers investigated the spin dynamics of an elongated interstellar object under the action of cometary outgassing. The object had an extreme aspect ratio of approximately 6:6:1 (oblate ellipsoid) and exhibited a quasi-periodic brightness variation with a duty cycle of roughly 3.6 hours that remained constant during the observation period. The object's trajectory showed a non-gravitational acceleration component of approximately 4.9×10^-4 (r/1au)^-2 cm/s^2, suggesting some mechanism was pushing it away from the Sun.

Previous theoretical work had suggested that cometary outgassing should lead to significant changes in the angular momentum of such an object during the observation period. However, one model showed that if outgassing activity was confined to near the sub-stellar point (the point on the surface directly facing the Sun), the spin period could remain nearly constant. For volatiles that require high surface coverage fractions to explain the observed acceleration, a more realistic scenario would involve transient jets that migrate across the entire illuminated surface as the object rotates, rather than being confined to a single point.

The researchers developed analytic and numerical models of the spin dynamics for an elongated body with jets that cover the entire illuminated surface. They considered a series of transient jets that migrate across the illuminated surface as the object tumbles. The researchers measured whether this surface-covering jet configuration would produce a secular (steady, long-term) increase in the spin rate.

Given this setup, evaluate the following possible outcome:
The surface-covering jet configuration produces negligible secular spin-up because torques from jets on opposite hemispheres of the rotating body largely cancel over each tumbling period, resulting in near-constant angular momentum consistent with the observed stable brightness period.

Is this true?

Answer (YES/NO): YES